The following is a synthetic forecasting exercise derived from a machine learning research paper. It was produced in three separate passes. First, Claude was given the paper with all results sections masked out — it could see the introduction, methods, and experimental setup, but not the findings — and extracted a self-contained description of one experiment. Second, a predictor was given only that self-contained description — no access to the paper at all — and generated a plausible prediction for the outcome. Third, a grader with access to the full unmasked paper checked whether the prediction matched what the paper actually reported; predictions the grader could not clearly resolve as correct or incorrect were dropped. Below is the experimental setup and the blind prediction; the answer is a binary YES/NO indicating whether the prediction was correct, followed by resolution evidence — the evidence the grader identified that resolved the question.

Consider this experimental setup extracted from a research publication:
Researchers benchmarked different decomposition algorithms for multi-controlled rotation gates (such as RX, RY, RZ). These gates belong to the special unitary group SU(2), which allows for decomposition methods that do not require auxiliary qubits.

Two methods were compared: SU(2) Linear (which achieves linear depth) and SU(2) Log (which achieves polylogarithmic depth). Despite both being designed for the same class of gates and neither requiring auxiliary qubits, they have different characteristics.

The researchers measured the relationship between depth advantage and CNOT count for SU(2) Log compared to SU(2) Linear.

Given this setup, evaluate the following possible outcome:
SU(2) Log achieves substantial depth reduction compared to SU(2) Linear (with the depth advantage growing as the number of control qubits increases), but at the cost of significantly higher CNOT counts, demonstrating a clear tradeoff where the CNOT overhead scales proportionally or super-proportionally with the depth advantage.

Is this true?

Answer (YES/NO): NO